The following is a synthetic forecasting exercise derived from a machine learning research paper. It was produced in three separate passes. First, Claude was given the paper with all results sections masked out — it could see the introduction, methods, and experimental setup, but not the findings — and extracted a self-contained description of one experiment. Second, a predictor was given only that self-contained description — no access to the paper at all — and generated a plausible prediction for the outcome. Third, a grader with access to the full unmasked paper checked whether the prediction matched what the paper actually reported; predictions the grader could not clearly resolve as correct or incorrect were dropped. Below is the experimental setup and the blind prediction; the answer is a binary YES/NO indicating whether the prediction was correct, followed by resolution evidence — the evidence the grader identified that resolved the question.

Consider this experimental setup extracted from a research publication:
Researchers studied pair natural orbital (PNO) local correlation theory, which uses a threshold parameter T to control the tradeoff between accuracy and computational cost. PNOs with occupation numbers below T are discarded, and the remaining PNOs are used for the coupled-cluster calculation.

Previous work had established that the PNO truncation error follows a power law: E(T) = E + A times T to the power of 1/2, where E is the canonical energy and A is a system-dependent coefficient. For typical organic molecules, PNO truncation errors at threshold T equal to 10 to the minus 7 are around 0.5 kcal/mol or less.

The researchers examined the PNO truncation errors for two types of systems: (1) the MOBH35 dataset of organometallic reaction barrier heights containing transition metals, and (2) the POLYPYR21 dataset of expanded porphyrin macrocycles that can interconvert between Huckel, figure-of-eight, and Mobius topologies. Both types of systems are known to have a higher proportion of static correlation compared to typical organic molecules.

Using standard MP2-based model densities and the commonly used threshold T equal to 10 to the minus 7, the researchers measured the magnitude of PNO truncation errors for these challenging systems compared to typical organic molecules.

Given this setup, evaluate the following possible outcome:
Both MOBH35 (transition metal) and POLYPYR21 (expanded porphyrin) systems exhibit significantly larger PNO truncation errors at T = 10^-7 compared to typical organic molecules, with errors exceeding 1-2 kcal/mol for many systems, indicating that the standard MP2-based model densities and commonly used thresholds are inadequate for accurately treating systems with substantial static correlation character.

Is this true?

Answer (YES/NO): YES